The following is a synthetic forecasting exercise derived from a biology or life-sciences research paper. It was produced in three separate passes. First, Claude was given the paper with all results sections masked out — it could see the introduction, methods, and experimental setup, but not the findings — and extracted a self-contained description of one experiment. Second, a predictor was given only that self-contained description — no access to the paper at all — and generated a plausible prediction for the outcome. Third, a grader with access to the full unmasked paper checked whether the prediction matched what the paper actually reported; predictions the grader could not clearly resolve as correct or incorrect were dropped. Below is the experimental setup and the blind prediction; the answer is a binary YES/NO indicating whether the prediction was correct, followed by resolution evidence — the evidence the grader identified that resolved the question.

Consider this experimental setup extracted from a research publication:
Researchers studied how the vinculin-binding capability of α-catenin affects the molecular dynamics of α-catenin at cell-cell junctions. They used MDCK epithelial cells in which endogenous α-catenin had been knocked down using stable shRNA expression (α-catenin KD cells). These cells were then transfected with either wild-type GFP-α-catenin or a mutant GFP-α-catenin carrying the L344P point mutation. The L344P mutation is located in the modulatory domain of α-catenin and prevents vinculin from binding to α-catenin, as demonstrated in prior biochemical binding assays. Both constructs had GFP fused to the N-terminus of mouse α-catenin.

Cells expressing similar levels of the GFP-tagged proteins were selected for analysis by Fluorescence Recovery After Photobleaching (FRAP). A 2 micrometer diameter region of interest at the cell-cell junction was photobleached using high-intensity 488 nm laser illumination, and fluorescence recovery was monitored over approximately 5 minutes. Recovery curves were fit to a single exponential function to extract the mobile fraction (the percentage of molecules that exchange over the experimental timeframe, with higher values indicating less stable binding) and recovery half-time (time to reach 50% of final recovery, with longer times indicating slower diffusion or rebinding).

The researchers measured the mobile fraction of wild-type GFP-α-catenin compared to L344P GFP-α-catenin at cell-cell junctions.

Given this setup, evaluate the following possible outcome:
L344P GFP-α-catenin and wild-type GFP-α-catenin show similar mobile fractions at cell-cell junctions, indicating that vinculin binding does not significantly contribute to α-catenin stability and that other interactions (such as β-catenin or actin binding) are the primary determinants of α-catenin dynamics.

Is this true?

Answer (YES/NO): NO